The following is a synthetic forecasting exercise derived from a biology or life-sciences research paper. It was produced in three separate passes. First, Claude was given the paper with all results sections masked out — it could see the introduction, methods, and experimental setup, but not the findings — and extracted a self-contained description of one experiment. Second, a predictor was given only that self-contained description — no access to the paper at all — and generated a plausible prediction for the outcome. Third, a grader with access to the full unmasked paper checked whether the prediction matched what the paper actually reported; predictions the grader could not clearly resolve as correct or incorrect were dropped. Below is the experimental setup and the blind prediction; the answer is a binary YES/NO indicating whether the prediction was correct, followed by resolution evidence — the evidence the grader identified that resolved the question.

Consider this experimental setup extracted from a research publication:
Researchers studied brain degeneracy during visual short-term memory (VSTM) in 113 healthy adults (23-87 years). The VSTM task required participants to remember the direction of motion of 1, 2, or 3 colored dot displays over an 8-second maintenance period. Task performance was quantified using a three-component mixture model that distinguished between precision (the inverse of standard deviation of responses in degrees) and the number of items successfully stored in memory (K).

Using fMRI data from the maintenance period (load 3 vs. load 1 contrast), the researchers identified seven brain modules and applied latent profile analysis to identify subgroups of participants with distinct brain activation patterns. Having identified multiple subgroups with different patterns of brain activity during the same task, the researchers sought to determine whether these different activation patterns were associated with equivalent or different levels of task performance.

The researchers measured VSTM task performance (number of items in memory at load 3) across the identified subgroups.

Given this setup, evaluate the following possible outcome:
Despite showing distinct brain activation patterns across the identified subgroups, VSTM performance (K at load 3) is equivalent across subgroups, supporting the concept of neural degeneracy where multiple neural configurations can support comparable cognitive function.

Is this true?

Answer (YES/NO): YES